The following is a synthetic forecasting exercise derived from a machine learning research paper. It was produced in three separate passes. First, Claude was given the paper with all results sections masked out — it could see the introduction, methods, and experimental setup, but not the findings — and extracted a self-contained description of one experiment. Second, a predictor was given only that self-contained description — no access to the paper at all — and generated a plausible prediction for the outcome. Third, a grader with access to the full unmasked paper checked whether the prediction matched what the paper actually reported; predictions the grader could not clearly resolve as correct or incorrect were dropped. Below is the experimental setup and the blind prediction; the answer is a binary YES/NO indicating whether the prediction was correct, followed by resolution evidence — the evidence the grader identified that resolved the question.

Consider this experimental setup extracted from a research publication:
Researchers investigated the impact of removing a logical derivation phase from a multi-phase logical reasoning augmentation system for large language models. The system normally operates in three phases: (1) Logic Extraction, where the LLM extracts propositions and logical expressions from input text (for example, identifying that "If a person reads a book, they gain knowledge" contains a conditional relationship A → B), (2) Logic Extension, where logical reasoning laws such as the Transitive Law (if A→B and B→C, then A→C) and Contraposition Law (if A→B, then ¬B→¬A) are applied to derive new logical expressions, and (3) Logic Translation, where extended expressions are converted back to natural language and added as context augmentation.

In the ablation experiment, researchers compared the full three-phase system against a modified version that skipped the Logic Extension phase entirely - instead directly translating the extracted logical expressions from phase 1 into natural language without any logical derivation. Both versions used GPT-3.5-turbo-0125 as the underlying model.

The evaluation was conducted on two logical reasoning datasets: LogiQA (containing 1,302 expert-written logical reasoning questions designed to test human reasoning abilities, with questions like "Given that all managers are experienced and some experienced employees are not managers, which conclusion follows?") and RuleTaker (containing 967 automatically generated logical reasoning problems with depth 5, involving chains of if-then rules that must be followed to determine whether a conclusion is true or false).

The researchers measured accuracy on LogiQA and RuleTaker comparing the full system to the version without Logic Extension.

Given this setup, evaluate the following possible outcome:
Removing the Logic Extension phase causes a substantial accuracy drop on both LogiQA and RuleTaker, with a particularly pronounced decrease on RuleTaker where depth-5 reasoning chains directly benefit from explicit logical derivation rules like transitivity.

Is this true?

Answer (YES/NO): NO